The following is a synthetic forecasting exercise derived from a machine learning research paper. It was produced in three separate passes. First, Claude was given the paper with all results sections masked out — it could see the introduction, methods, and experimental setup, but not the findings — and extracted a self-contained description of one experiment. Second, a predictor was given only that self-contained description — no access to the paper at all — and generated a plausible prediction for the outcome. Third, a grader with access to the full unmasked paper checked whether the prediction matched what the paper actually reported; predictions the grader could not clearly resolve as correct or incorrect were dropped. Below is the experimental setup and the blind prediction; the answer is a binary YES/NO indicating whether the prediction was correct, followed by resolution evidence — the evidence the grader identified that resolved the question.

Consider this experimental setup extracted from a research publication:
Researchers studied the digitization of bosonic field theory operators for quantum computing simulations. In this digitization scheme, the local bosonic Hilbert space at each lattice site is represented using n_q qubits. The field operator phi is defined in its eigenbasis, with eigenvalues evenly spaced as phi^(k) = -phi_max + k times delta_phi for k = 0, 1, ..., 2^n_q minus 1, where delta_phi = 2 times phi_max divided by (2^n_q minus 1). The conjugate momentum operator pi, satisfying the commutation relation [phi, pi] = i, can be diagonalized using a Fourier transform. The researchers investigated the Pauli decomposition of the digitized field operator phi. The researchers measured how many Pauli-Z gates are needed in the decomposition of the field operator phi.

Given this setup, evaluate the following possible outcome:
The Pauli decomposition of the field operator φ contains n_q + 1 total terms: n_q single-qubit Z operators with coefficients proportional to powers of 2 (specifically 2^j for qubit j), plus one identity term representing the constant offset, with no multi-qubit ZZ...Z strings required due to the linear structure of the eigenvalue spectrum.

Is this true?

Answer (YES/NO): NO